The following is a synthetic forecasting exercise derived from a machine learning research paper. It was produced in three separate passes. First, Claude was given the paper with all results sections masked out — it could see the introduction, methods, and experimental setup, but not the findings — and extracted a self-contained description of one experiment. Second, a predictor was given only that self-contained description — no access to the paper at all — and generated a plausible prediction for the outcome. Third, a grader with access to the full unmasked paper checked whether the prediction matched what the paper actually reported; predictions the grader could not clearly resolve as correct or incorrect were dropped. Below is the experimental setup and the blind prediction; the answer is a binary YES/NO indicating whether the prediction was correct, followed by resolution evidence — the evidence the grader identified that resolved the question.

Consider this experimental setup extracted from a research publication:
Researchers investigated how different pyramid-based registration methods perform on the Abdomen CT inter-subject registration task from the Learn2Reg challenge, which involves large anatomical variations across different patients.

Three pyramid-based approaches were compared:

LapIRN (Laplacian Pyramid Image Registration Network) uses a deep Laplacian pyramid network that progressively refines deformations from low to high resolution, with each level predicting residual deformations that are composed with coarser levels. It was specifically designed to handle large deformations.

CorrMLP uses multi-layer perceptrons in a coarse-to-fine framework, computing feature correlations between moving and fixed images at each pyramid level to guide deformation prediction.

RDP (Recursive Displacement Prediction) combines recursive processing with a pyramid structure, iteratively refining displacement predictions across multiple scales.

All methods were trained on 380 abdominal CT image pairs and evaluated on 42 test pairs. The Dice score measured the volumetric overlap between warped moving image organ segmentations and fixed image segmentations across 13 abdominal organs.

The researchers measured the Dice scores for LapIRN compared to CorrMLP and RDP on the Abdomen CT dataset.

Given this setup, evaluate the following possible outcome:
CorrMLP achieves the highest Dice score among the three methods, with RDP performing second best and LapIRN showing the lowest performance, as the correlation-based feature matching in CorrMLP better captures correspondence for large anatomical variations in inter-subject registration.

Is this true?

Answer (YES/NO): NO